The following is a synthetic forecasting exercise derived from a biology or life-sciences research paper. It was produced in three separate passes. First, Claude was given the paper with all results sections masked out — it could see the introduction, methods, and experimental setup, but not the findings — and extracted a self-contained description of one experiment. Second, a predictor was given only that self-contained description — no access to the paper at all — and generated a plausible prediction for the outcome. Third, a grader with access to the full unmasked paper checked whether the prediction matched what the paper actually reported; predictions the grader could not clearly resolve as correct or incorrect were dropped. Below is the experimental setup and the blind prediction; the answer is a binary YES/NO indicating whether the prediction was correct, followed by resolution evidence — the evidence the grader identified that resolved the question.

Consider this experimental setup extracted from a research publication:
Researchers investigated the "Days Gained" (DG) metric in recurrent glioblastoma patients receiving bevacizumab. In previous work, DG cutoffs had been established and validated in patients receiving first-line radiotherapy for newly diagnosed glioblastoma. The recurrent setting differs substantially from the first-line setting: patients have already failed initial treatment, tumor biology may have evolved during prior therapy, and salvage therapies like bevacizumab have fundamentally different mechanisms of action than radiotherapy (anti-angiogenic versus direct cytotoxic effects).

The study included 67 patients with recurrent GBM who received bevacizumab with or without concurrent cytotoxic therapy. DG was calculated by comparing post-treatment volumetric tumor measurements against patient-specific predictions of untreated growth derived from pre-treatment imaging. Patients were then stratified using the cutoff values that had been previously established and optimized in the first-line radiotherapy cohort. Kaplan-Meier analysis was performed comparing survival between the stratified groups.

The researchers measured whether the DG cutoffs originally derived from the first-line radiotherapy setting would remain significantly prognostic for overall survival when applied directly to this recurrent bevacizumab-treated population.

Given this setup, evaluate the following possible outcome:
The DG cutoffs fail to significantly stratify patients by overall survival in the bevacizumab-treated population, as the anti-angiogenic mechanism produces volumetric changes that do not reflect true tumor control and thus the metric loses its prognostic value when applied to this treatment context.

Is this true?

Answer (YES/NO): NO